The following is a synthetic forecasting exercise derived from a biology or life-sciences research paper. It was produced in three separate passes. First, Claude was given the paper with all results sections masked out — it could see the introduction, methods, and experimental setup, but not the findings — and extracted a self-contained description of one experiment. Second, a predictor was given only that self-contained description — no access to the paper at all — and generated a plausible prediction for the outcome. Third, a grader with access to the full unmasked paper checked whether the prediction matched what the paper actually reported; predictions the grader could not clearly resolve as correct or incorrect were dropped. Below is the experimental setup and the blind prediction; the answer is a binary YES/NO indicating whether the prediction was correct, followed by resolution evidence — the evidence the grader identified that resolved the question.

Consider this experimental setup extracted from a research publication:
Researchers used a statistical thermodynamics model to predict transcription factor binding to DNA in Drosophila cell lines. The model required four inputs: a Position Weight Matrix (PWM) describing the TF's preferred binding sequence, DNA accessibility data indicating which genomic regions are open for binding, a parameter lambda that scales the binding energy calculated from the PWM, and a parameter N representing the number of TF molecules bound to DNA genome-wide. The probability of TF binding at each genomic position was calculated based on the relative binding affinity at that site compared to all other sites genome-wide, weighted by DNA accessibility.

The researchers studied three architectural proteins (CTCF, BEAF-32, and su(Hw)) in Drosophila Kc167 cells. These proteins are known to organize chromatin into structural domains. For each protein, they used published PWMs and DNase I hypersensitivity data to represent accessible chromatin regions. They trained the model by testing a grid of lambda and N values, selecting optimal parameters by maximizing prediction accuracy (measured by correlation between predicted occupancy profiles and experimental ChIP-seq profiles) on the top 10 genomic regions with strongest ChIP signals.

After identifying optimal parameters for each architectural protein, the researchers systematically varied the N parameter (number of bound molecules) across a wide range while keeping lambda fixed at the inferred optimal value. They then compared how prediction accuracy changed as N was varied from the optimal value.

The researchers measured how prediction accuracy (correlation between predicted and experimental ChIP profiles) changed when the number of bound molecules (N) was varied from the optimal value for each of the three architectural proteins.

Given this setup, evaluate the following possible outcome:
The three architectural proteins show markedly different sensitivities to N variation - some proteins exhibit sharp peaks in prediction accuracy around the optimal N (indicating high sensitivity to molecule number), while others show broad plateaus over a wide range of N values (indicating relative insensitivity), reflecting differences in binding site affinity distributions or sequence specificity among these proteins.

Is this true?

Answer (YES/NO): YES